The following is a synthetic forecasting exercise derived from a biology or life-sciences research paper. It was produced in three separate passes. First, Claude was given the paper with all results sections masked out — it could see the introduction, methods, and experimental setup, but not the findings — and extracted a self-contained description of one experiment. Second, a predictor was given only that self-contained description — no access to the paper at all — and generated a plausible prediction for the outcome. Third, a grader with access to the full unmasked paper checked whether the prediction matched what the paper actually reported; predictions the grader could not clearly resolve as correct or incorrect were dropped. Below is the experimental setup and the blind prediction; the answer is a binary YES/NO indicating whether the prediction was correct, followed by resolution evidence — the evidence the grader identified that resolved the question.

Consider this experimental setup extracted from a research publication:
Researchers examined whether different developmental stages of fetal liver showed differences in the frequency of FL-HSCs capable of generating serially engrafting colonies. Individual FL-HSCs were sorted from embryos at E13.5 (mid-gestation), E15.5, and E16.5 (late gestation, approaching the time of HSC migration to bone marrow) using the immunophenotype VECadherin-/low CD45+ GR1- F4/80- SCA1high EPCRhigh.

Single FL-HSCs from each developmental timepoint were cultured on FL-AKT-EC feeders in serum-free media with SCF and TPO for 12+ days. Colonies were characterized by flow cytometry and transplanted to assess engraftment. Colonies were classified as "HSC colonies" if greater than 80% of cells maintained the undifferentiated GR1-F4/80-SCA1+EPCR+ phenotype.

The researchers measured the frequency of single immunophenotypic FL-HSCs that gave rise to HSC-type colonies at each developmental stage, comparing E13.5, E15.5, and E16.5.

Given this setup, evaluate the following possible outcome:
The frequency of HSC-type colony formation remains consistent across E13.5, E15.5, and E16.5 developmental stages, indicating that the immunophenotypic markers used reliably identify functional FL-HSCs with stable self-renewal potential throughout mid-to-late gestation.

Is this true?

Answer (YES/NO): NO